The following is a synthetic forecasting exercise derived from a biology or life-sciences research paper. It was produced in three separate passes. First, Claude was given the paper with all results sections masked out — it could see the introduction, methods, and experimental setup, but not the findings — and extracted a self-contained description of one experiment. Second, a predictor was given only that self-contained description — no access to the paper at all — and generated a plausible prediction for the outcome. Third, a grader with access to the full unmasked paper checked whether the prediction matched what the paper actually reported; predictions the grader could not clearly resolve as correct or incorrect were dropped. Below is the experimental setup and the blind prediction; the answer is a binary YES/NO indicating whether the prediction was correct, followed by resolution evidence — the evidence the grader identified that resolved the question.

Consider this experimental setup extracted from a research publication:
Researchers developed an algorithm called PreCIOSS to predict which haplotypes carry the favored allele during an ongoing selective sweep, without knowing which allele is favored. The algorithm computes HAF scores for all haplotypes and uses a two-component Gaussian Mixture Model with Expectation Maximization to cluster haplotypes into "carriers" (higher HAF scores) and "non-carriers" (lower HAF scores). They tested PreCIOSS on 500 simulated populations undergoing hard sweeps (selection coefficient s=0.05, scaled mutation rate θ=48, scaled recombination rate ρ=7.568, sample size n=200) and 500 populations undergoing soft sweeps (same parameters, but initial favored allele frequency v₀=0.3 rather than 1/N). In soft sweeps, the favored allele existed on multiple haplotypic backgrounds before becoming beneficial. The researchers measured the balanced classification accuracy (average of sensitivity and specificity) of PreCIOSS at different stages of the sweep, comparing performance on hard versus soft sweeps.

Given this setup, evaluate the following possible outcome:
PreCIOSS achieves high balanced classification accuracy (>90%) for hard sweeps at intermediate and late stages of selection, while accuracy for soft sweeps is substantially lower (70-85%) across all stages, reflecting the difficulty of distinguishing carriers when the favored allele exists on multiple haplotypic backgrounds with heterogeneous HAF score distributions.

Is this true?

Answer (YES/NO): NO